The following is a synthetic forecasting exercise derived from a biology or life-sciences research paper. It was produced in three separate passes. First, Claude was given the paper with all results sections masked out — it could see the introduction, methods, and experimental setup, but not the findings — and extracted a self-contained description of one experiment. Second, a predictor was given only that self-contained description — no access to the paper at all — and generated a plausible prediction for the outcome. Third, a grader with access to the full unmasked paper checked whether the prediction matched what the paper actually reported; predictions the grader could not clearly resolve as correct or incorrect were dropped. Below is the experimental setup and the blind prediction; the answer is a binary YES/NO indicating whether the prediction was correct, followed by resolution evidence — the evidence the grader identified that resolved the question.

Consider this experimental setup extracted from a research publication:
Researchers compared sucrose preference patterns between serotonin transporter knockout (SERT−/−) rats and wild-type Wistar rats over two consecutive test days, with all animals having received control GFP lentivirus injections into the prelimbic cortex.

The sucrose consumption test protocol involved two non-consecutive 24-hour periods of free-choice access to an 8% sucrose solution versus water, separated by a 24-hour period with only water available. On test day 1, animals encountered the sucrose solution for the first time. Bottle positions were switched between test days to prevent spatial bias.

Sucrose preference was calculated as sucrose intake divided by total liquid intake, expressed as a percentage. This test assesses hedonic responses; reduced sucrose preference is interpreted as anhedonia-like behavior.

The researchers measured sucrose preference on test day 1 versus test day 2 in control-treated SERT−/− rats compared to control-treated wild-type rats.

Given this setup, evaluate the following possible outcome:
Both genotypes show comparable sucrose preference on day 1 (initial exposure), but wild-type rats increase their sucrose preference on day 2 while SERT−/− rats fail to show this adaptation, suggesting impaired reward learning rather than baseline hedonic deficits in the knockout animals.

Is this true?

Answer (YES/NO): NO